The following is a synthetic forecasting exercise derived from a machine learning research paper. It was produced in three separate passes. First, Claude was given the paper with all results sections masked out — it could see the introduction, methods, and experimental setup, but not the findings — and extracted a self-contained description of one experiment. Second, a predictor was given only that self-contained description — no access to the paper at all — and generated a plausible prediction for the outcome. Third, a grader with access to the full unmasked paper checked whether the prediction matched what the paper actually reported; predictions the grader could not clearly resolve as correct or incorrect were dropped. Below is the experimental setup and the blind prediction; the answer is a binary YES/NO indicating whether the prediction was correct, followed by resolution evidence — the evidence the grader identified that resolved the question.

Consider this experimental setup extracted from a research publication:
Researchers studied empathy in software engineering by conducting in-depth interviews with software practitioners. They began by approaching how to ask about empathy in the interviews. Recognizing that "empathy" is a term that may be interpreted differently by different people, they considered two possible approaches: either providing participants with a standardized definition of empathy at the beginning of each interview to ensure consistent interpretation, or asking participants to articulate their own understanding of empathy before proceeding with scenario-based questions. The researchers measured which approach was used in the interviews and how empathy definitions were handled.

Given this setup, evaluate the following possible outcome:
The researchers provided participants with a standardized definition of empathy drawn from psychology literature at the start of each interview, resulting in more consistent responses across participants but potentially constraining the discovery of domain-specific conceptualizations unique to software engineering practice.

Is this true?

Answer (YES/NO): NO